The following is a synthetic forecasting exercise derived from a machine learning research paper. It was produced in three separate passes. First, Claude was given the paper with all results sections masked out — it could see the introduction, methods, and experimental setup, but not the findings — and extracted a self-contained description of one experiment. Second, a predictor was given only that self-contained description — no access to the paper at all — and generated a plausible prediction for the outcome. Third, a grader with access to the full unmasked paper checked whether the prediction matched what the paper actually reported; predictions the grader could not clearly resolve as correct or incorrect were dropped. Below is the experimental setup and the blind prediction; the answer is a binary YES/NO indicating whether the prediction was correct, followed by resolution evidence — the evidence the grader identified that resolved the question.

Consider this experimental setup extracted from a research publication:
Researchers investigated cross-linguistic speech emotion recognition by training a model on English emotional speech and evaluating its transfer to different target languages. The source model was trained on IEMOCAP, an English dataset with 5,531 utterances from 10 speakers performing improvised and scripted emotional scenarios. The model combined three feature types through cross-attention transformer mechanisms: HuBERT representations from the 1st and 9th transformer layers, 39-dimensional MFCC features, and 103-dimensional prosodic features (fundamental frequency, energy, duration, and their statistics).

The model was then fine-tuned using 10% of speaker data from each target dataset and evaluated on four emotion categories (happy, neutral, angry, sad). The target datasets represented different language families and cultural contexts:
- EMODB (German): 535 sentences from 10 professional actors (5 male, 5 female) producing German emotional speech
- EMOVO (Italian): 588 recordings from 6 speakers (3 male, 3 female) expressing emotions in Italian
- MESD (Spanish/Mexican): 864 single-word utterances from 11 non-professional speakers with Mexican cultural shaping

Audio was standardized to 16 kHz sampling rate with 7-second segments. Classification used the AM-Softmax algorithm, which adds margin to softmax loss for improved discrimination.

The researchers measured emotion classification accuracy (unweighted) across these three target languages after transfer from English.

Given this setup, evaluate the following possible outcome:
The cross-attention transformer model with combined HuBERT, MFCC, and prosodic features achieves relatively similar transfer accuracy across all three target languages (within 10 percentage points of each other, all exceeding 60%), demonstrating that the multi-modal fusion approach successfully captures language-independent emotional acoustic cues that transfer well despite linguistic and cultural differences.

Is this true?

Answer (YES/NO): NO